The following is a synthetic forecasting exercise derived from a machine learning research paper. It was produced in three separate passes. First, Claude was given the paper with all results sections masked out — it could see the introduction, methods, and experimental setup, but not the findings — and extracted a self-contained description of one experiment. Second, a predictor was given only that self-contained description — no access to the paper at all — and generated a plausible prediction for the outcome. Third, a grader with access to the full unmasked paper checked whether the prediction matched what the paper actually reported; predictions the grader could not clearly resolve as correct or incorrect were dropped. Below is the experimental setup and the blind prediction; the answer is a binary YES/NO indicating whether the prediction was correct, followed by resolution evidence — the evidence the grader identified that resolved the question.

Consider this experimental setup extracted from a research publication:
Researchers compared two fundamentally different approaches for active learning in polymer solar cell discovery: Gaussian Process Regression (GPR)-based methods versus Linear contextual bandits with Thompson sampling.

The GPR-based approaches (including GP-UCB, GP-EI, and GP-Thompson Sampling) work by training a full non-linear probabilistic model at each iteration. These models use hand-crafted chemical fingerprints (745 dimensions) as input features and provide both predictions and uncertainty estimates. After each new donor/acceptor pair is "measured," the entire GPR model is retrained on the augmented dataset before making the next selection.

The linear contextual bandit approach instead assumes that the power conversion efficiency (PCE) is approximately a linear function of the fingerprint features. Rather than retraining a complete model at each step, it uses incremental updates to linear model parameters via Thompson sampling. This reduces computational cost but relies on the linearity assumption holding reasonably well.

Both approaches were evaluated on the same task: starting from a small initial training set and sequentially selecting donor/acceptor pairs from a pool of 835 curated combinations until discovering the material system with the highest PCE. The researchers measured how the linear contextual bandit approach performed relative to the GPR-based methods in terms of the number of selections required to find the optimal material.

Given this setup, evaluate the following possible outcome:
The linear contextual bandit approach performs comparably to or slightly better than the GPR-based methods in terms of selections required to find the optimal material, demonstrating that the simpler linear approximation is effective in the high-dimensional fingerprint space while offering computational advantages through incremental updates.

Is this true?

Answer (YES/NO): YES